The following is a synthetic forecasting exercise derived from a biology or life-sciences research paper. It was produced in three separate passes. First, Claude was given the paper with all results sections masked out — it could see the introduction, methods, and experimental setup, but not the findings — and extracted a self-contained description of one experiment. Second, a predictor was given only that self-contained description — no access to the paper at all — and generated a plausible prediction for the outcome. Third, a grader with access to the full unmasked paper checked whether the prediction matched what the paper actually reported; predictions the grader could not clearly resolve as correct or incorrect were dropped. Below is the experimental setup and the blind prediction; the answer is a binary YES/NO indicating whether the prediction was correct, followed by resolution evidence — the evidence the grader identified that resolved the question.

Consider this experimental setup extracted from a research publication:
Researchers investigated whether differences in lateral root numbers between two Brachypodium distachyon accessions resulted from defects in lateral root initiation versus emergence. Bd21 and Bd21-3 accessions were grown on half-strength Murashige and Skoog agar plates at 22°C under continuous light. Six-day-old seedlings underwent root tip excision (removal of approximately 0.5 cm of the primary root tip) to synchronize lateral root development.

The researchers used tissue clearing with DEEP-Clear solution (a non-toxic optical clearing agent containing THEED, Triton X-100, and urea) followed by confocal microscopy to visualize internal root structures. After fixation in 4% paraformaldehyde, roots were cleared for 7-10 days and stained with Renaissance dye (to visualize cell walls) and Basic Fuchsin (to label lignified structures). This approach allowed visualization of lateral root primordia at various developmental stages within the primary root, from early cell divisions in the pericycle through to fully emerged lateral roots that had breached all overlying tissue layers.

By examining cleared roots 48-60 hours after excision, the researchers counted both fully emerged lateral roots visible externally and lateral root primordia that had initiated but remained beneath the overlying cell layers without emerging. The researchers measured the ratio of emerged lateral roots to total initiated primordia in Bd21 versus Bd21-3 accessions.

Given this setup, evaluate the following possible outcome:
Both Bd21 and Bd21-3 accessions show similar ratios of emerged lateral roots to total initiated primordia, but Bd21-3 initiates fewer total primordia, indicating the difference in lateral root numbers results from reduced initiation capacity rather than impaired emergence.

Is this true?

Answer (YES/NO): NO